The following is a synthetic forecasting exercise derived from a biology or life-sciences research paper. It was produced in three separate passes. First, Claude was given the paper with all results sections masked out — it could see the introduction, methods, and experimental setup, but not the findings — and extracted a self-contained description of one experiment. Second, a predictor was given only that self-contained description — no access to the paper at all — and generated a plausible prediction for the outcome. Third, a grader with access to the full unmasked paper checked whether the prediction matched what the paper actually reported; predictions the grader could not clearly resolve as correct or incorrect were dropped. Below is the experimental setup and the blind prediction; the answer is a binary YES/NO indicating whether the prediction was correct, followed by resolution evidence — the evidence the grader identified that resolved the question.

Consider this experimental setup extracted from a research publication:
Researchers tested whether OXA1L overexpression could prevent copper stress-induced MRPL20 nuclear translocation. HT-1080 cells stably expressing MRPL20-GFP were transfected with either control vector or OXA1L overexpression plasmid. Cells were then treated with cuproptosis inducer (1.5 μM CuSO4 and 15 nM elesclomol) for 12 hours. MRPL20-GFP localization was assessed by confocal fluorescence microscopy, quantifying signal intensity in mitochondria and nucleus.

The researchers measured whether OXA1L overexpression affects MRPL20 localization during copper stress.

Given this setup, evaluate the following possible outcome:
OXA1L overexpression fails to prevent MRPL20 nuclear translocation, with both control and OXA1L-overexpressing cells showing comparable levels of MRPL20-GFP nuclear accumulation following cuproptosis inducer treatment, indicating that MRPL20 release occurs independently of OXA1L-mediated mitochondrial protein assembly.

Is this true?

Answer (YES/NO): NO